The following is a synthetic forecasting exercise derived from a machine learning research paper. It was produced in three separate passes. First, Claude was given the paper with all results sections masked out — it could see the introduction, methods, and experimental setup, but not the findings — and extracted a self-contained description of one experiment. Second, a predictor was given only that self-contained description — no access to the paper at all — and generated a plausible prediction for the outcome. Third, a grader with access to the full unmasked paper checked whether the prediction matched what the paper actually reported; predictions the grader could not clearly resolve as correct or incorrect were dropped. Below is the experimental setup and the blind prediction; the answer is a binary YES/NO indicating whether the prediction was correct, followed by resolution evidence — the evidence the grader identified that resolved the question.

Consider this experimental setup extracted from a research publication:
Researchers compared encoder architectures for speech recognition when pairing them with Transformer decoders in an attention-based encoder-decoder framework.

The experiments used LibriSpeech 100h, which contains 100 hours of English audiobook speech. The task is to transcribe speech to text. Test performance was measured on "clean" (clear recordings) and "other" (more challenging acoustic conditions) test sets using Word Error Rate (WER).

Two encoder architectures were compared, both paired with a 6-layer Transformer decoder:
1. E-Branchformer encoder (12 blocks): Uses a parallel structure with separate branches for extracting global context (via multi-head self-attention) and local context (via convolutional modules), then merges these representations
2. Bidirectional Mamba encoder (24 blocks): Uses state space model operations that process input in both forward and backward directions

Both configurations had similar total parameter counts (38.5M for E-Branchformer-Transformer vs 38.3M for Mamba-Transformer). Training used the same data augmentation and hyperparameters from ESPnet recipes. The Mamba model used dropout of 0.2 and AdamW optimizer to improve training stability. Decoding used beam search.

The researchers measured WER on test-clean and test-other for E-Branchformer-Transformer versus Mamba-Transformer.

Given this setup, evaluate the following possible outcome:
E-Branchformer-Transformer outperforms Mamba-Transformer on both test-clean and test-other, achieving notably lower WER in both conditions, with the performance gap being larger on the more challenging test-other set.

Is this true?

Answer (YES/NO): NO